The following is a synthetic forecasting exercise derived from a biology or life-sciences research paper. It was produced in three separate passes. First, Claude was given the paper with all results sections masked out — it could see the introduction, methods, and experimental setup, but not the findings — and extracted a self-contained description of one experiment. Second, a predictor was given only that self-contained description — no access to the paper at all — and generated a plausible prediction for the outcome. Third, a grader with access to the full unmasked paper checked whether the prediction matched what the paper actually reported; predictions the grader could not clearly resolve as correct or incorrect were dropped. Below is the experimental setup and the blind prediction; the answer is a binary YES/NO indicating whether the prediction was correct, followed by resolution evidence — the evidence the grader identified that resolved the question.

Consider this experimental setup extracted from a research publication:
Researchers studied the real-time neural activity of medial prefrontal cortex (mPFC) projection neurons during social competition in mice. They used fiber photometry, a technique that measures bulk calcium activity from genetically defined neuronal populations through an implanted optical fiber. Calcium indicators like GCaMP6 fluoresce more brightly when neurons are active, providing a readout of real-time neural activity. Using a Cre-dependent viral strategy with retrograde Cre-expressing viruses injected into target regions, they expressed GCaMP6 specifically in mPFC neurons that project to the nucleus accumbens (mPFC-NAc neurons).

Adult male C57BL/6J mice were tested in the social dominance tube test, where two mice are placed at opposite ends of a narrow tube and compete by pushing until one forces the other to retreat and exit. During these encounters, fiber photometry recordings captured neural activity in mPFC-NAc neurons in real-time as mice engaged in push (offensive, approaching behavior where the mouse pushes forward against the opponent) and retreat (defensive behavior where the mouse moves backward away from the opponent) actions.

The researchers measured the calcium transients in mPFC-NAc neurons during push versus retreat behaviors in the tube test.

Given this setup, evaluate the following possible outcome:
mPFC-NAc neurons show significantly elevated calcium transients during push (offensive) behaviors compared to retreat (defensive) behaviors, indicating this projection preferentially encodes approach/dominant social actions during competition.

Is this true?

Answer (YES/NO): YES